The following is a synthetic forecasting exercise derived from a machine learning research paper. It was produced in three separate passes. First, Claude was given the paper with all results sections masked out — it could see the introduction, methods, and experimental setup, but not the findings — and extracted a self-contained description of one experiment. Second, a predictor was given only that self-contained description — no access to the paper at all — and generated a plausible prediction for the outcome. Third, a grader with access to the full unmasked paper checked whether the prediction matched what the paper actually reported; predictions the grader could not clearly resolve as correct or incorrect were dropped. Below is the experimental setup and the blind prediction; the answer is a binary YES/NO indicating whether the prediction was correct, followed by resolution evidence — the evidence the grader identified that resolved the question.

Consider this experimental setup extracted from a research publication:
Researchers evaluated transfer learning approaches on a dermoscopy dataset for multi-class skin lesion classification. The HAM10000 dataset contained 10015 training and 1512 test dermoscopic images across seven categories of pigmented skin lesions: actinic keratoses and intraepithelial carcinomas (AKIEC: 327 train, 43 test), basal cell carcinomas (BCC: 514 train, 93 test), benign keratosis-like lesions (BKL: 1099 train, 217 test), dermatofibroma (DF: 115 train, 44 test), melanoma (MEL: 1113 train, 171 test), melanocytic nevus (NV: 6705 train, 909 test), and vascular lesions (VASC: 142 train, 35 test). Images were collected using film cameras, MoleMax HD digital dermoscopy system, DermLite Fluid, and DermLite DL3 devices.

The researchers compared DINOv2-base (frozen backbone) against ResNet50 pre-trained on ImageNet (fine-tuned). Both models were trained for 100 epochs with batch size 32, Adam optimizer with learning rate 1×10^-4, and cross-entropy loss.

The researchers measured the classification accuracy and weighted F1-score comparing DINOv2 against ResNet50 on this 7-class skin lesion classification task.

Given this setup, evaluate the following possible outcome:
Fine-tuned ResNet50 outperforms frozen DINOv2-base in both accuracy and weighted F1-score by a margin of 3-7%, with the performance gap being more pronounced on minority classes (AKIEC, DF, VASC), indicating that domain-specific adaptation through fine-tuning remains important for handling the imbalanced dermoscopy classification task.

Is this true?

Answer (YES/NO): NO